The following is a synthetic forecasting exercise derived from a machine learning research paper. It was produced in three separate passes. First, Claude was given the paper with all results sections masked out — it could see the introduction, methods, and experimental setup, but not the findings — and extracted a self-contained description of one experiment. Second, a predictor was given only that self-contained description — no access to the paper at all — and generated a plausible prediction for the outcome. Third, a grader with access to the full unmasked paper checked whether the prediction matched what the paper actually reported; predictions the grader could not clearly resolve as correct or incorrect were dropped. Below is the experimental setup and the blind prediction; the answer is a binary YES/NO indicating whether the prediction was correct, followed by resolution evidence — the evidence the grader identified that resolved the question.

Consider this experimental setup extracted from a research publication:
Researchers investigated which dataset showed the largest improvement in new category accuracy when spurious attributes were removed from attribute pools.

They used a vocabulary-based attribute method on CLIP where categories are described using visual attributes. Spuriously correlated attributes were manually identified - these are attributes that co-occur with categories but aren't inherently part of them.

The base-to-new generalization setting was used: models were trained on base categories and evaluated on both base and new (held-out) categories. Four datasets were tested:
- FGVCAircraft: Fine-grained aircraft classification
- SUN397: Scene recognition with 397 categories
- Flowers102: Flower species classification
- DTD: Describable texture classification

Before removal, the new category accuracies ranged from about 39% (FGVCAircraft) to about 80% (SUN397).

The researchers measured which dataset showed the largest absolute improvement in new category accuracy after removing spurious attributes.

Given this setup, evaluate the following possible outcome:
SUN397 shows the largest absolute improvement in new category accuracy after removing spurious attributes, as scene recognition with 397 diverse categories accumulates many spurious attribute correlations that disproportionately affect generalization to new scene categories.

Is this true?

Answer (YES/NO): YES